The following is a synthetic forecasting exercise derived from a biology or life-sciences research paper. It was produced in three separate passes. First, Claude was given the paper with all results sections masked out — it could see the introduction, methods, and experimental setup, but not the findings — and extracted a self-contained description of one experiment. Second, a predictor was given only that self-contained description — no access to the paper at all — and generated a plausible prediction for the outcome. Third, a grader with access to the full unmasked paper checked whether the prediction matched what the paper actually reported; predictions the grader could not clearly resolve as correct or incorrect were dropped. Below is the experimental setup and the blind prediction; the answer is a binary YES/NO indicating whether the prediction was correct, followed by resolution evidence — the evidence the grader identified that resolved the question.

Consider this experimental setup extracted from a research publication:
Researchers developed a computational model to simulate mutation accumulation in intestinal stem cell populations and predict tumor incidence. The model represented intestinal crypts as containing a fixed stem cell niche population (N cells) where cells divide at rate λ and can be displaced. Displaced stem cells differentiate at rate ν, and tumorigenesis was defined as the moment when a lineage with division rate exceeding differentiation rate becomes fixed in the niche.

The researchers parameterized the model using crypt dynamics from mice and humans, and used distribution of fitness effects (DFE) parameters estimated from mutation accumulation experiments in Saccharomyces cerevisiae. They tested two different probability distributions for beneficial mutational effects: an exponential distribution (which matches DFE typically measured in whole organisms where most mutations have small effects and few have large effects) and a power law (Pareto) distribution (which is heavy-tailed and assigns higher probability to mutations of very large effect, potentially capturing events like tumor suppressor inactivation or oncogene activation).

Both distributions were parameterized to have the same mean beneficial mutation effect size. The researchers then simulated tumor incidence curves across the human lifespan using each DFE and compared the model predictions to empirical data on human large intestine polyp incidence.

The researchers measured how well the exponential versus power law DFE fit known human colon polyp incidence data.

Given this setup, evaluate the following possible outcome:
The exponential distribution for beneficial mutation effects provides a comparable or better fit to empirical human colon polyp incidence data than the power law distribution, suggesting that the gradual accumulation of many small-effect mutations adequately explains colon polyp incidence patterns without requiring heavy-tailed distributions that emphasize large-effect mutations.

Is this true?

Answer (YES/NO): YES